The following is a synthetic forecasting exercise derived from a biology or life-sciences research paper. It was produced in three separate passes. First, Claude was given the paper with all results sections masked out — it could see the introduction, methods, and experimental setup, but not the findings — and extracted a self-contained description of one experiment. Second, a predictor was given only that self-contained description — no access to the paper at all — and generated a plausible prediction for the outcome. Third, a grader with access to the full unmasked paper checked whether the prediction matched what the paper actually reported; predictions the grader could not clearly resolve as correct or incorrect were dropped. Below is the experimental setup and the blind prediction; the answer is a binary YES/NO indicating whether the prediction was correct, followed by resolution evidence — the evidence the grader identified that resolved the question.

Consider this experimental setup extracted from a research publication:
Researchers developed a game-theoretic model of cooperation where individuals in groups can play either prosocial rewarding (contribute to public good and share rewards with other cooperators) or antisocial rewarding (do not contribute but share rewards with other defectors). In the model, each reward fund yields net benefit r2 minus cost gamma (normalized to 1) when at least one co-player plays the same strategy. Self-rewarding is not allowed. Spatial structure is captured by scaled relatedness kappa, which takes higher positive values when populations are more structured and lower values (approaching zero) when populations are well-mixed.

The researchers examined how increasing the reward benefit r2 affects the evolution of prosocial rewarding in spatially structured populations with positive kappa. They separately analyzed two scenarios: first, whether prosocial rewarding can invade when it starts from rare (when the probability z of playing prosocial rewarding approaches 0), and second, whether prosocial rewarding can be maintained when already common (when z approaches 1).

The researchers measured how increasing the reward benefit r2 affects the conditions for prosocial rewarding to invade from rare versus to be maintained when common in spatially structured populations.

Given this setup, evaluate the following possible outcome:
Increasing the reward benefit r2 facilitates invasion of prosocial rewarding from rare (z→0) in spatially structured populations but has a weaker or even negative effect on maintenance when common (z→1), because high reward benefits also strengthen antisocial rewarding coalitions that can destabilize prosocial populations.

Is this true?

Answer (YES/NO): NO